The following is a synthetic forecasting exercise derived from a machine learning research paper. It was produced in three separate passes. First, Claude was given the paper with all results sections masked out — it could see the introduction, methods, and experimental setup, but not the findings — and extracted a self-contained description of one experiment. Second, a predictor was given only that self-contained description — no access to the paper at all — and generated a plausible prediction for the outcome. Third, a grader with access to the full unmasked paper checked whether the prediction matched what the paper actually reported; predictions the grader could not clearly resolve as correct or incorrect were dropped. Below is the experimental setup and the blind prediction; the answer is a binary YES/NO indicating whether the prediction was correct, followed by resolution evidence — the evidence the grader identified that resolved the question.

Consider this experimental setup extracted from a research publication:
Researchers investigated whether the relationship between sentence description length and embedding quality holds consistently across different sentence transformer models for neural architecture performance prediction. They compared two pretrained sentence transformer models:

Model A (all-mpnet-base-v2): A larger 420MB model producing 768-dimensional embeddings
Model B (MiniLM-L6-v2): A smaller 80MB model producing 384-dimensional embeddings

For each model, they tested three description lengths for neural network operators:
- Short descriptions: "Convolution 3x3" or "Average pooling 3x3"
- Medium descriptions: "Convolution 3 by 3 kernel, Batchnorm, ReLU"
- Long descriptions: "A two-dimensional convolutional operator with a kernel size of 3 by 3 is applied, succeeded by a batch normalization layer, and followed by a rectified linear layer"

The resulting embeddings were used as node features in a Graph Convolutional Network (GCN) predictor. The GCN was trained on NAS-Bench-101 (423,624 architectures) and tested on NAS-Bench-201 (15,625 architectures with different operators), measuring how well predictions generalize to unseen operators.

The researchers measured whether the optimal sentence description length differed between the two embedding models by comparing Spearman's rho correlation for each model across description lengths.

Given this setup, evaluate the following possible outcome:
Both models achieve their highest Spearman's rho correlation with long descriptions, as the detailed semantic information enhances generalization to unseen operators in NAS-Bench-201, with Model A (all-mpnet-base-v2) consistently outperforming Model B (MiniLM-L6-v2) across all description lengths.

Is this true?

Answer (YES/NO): NO